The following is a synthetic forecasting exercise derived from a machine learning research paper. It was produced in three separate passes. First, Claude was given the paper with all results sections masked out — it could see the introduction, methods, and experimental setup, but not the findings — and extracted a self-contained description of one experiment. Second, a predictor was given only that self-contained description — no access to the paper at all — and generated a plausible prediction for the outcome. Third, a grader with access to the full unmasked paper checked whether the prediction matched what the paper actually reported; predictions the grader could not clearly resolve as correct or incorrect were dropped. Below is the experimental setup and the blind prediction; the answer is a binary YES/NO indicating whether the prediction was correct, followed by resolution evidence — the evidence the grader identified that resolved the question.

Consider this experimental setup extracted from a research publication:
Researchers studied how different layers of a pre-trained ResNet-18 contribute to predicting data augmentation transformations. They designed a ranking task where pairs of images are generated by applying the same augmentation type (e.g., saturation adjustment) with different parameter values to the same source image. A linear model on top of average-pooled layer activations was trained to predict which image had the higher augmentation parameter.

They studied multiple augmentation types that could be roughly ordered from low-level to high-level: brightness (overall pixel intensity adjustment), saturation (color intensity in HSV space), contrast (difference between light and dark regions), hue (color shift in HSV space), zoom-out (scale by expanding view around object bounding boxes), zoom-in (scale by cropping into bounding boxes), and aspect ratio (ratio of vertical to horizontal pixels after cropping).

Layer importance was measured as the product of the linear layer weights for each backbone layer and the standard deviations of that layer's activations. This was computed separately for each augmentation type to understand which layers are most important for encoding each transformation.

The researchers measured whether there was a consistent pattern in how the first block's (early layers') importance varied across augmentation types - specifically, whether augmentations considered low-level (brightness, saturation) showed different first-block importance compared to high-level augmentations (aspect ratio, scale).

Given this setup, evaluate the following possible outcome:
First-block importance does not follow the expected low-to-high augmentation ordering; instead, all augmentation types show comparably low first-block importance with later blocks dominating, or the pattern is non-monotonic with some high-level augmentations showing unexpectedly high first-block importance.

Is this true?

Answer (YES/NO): NO